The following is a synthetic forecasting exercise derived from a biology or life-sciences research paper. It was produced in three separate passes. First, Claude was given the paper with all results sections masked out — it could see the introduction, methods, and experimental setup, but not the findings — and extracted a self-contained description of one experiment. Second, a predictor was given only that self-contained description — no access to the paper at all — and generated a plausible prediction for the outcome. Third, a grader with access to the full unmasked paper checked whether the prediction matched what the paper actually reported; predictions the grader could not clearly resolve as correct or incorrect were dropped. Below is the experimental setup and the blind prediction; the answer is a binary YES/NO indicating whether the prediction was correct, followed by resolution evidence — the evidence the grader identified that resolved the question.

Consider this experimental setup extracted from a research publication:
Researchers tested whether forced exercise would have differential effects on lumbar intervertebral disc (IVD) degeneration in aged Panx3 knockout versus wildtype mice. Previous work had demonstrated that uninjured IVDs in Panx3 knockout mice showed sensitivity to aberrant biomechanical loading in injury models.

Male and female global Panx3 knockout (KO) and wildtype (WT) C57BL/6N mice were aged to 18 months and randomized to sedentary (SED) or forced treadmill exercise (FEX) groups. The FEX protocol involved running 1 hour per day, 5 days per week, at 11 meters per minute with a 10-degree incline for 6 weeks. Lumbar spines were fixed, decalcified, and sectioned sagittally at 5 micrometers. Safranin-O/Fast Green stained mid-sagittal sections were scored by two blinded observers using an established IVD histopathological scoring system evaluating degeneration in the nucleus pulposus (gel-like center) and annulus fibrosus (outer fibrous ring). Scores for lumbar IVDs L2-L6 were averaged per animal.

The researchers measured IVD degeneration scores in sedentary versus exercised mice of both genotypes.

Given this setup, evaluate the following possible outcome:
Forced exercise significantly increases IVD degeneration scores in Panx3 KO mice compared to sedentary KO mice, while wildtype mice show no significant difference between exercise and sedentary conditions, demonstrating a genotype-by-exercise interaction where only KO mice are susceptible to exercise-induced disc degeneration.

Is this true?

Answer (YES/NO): NO